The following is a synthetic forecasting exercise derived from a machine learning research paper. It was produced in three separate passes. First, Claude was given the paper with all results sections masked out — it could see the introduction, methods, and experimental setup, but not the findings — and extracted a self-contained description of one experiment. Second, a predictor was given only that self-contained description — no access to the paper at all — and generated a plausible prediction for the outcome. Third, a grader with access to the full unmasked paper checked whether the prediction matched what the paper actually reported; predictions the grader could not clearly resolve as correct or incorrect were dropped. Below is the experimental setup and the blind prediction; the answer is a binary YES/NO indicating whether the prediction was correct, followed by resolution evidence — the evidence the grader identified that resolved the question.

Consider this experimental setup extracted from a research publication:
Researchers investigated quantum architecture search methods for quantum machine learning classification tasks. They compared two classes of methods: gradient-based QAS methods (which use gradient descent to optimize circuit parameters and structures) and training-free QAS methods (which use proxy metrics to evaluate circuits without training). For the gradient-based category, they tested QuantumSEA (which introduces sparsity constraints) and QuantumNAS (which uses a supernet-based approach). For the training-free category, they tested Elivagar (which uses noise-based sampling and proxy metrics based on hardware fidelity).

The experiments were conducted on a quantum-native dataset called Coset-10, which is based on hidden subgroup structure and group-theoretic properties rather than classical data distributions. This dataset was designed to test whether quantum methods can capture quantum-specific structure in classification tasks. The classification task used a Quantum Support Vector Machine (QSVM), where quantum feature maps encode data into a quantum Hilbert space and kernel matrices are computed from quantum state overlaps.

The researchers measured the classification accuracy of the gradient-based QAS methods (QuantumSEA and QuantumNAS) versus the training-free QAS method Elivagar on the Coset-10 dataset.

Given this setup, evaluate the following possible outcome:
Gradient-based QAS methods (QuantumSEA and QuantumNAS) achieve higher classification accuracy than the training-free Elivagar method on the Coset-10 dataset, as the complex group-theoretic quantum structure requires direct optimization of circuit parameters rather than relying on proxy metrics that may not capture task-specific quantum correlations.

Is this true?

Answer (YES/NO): NO